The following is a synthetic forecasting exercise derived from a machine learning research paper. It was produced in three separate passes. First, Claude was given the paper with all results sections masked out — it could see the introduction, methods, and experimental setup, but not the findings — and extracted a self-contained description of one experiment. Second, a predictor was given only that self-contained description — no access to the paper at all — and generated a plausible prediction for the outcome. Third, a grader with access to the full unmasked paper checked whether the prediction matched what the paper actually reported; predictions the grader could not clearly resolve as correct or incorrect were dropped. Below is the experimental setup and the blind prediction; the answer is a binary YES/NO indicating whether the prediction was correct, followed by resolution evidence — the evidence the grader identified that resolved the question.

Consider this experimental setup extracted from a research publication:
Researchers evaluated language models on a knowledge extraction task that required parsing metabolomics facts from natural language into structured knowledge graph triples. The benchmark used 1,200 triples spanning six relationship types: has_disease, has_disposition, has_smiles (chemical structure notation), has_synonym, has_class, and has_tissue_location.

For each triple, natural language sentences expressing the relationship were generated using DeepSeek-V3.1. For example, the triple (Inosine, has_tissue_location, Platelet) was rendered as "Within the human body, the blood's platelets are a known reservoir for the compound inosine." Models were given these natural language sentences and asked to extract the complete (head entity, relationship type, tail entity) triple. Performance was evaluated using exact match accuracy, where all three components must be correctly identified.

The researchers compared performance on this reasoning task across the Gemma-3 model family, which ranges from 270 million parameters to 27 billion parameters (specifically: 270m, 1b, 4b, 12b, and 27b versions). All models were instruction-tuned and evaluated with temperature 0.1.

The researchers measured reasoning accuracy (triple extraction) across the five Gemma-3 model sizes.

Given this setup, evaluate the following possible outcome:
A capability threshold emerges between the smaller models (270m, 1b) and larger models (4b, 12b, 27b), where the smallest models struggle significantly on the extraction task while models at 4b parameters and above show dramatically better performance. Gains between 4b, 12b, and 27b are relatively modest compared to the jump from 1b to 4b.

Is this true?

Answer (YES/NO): NO